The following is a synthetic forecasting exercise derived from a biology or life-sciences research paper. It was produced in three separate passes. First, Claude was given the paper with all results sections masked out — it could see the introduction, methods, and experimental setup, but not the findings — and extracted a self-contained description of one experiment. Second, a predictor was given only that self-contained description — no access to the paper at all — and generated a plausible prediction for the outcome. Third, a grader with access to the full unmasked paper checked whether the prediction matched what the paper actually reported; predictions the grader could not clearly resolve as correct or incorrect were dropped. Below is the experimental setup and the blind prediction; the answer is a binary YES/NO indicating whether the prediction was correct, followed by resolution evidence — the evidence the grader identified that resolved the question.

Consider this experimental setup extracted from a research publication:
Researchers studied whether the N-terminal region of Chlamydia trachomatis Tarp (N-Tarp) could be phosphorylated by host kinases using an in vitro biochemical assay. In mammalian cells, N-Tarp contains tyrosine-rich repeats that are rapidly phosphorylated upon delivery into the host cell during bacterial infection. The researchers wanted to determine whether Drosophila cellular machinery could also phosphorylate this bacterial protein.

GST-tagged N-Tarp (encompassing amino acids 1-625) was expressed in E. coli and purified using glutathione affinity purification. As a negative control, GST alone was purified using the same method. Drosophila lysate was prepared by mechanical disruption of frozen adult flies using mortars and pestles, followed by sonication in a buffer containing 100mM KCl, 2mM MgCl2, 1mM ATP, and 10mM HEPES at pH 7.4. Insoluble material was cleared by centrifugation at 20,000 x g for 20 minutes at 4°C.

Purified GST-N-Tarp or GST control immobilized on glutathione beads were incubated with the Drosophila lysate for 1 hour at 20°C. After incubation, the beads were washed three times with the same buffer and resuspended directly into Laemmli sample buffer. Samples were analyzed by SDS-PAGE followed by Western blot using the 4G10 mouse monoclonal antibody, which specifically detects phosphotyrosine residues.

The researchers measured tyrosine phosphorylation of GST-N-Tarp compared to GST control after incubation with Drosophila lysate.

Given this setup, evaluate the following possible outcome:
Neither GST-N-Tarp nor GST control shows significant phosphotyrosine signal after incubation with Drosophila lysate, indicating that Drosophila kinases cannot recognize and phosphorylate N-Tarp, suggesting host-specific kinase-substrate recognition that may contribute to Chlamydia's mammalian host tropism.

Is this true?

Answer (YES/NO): NO